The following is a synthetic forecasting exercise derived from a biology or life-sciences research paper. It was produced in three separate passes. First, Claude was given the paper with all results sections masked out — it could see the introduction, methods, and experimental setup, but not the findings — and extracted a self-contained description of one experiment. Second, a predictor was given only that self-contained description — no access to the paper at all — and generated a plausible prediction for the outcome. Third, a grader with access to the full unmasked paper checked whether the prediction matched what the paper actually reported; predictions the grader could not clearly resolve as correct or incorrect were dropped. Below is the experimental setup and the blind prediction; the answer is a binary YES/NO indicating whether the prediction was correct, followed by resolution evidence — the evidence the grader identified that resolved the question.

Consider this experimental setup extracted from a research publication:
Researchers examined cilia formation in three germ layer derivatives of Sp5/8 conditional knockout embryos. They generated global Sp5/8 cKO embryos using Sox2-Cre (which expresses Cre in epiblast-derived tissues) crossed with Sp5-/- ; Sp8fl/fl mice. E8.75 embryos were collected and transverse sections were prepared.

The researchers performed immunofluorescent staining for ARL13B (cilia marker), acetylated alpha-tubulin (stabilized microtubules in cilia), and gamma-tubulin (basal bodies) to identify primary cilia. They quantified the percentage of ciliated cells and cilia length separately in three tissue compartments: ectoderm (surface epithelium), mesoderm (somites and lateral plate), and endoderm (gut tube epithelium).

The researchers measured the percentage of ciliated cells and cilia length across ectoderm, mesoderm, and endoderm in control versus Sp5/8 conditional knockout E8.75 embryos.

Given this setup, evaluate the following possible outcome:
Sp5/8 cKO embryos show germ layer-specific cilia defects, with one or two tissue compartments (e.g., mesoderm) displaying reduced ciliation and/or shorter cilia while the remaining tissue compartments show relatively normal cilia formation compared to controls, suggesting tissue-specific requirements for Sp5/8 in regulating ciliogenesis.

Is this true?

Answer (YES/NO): NO